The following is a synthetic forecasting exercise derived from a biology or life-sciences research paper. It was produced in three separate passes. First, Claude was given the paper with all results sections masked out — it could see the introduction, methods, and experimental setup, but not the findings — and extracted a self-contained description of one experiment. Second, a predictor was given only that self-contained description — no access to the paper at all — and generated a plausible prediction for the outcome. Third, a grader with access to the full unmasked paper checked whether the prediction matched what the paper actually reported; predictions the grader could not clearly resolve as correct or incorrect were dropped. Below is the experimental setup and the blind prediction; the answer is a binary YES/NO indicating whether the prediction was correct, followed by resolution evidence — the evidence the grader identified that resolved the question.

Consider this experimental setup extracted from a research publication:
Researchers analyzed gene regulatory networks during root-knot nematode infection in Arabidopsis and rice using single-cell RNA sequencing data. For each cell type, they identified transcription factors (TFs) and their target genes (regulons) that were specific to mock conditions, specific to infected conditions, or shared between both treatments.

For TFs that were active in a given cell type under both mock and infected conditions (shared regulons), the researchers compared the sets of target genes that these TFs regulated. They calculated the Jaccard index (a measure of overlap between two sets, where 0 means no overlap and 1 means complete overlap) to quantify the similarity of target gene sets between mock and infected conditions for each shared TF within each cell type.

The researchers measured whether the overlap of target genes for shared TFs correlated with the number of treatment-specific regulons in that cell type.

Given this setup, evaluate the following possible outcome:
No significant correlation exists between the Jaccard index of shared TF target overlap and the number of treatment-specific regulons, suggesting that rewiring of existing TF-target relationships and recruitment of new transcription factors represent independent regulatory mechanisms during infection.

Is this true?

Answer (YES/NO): NO